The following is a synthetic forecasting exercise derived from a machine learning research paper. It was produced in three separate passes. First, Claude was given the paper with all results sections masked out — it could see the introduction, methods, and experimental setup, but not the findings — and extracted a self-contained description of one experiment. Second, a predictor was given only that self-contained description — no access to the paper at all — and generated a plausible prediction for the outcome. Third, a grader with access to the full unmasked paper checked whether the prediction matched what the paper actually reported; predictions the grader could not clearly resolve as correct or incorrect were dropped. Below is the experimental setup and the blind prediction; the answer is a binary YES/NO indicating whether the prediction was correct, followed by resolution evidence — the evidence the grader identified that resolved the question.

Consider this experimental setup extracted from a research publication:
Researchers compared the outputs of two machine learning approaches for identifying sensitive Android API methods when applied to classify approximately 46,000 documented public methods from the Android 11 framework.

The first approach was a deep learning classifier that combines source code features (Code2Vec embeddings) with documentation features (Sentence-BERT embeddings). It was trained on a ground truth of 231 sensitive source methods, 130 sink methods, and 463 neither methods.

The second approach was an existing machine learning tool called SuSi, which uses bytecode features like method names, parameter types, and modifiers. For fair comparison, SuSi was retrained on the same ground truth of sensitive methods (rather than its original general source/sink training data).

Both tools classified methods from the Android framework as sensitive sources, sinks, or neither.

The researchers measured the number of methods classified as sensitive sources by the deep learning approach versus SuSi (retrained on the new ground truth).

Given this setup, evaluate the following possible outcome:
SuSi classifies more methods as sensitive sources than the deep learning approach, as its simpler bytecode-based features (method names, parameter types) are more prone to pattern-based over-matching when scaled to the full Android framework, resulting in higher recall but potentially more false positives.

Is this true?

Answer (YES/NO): NO